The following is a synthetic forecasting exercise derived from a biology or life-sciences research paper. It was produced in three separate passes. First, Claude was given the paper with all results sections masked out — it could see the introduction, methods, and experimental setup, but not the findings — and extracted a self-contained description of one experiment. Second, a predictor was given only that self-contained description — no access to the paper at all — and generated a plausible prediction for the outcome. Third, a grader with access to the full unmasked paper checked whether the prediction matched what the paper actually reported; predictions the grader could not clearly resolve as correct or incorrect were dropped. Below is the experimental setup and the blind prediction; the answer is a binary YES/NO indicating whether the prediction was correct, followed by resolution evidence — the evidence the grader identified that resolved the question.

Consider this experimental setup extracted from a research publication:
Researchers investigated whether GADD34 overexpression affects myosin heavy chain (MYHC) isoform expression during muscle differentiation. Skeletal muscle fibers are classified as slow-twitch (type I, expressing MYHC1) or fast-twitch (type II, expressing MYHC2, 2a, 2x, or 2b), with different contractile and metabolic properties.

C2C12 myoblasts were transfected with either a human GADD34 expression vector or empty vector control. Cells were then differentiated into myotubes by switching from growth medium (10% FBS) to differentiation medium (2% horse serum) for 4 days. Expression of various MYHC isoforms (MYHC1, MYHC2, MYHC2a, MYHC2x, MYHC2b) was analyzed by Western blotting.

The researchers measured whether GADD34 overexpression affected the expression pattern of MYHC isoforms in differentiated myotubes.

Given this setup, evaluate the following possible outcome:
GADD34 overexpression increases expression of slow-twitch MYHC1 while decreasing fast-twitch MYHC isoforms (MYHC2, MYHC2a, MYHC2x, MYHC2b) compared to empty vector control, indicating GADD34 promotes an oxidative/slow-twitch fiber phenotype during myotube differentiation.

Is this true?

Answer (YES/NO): NO